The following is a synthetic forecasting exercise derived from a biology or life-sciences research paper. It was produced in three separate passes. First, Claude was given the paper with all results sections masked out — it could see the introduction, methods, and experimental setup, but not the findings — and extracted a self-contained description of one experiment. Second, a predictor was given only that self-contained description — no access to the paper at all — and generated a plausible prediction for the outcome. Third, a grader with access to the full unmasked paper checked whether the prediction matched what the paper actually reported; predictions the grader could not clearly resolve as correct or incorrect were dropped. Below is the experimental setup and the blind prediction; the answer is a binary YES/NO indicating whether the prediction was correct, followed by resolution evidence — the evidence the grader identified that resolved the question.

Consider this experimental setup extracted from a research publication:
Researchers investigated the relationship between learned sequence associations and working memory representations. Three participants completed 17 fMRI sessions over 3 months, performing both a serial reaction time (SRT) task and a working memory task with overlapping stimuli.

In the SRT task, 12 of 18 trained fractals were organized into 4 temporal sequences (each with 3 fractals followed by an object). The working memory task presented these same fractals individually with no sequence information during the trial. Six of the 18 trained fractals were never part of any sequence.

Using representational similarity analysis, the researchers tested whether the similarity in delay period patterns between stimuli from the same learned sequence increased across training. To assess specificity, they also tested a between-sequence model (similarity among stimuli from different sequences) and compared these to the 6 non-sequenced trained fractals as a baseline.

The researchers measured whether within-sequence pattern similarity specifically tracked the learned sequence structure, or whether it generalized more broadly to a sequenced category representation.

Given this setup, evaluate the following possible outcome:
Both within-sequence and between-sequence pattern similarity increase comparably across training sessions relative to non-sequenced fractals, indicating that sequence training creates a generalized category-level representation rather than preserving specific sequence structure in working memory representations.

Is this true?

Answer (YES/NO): YES